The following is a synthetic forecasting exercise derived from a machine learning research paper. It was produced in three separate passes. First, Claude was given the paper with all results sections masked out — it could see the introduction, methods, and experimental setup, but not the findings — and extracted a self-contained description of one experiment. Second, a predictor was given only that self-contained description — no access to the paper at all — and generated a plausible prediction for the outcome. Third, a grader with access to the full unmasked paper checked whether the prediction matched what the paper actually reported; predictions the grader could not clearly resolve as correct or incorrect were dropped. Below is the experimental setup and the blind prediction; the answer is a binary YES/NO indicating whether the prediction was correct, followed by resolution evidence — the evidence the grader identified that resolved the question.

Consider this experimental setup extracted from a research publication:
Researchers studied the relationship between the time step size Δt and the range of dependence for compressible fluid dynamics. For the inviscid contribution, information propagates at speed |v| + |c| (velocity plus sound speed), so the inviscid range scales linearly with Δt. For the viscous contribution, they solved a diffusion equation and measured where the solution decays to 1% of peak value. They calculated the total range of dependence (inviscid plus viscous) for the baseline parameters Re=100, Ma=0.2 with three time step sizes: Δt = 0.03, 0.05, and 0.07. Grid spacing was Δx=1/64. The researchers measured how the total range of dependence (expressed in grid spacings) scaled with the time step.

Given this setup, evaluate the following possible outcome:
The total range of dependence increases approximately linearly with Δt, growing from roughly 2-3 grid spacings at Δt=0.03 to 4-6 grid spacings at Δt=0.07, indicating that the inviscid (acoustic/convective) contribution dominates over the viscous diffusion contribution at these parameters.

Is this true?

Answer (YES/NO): NO